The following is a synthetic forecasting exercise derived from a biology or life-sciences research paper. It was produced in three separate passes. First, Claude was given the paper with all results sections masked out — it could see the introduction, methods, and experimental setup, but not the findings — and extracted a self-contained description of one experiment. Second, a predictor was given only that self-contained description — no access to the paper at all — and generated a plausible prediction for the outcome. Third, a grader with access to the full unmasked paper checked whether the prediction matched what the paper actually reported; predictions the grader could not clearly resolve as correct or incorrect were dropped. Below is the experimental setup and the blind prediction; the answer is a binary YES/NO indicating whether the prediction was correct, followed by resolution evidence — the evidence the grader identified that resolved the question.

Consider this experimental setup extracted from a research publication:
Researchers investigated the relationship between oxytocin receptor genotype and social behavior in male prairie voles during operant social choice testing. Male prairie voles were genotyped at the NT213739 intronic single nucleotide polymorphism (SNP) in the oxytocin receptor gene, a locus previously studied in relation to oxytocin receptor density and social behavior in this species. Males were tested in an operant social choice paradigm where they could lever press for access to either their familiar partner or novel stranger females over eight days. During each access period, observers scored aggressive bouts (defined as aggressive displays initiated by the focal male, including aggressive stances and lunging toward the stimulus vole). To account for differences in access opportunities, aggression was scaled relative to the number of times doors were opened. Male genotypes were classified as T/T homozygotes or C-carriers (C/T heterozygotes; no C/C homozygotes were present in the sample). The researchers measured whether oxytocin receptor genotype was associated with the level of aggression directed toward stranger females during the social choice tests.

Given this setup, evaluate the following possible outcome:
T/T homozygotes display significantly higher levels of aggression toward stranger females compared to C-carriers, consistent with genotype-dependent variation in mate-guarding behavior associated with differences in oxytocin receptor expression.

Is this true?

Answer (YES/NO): YES